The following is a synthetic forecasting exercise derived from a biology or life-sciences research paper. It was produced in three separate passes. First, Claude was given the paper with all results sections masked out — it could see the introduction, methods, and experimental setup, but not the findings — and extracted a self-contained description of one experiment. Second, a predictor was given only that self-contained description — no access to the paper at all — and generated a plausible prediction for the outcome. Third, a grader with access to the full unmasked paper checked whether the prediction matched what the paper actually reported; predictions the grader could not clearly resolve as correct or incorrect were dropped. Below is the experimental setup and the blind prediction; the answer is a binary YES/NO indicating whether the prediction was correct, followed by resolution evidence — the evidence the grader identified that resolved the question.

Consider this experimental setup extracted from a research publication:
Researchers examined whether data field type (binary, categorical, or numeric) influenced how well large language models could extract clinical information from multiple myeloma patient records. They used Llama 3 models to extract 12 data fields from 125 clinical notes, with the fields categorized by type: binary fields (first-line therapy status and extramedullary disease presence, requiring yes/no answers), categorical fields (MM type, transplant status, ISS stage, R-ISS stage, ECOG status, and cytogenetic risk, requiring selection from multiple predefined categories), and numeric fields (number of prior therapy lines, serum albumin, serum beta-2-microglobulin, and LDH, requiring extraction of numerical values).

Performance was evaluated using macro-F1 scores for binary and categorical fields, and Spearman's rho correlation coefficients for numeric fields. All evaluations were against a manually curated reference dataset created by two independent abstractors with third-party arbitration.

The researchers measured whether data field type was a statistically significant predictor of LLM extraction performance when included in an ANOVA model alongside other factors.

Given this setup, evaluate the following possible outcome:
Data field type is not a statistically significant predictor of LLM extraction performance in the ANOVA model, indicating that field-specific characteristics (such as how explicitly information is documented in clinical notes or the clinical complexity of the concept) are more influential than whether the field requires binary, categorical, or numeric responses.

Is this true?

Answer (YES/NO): NO